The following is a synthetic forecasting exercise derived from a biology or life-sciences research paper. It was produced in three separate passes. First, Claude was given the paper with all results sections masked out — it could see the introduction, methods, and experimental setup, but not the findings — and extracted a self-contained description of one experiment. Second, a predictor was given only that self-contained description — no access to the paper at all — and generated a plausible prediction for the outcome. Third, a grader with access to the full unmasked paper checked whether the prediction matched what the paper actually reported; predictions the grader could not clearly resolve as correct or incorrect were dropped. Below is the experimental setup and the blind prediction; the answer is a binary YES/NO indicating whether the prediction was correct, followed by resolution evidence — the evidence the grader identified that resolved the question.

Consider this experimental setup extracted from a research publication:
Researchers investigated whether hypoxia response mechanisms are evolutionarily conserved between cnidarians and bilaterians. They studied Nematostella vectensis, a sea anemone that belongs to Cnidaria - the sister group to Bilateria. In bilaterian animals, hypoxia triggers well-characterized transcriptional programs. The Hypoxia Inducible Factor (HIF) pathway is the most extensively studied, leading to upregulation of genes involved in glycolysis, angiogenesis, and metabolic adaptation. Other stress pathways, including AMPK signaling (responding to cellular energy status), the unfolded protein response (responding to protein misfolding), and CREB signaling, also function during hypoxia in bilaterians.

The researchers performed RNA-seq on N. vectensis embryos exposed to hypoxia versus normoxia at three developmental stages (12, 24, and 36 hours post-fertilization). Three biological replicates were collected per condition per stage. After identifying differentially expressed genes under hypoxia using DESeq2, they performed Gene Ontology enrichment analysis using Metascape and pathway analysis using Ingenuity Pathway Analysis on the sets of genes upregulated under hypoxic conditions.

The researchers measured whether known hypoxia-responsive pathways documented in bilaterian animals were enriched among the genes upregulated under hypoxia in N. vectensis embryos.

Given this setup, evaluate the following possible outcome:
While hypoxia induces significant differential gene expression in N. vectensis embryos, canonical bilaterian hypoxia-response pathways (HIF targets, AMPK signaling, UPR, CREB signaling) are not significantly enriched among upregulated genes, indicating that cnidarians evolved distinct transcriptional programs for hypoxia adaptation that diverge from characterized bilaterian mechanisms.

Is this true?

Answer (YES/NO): NO